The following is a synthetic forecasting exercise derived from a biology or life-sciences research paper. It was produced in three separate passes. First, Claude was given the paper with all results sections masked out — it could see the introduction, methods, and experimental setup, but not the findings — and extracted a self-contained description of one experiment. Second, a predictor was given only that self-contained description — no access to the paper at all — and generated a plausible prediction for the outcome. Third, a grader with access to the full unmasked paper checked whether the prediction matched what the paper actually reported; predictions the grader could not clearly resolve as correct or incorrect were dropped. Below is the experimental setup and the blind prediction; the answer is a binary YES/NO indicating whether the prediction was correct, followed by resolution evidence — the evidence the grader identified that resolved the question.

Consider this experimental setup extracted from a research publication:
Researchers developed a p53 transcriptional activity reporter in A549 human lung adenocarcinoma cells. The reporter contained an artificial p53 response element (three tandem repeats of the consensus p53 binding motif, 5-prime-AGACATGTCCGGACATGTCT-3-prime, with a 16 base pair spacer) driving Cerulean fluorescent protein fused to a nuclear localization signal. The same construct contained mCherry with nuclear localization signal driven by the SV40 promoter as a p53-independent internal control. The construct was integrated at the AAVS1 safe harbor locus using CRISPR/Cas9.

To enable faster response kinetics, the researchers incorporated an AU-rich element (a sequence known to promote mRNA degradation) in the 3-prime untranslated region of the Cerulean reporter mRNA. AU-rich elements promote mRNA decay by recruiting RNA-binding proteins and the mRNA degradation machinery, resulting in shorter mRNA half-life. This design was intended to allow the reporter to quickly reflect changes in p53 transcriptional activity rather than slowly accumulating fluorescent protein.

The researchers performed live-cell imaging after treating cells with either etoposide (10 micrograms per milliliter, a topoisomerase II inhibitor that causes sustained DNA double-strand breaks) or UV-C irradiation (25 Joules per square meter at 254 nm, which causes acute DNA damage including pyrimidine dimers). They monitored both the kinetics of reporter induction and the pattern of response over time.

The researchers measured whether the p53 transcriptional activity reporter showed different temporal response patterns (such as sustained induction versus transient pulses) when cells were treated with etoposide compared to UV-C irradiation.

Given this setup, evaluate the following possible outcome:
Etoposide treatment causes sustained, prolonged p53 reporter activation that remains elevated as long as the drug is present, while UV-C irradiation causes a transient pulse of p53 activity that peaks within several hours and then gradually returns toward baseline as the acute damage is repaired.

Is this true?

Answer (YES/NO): NO